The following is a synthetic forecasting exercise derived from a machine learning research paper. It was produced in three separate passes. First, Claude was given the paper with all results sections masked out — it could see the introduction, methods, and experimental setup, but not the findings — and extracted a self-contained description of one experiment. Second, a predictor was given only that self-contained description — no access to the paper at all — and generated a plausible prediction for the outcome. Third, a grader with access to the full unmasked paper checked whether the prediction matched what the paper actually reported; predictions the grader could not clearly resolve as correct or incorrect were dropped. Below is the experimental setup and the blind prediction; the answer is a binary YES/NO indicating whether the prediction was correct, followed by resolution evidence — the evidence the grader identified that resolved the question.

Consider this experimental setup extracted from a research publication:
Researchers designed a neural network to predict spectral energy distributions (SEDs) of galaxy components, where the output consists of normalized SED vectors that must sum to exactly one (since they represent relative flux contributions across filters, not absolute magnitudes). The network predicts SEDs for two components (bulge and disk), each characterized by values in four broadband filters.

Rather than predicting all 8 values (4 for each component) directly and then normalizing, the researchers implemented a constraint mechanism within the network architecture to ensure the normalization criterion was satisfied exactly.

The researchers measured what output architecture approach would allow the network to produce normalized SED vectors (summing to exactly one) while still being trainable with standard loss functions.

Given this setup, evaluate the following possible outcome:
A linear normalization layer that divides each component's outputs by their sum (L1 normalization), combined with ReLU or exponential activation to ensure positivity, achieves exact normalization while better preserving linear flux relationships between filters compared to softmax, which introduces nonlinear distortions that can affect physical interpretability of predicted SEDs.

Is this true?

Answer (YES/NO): NO